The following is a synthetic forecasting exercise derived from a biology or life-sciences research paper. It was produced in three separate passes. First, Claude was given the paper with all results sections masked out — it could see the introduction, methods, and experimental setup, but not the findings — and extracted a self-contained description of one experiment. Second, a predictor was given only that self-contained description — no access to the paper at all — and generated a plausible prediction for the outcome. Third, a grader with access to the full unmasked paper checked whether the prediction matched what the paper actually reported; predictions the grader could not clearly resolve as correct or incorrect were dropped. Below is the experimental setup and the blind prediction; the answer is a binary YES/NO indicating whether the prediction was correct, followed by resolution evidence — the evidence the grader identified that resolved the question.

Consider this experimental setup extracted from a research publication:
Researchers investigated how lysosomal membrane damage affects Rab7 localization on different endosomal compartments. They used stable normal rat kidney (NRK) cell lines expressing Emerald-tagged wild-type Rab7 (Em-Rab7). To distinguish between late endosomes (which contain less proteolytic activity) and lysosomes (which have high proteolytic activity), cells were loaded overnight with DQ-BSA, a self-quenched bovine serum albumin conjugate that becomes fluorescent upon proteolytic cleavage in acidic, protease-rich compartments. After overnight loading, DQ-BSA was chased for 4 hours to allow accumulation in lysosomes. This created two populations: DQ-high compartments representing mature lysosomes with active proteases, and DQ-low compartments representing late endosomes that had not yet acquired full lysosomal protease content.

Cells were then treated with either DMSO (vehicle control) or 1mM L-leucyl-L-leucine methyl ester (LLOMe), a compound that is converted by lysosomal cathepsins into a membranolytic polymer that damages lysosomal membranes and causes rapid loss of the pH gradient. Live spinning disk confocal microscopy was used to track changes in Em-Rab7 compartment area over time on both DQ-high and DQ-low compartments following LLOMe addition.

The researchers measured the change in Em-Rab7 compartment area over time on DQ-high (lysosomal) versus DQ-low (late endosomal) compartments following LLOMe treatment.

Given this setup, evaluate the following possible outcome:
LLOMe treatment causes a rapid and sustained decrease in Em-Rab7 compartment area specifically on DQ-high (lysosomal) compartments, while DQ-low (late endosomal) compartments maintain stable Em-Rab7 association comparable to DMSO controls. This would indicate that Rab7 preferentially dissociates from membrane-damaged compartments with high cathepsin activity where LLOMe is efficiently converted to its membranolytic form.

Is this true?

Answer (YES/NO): NO